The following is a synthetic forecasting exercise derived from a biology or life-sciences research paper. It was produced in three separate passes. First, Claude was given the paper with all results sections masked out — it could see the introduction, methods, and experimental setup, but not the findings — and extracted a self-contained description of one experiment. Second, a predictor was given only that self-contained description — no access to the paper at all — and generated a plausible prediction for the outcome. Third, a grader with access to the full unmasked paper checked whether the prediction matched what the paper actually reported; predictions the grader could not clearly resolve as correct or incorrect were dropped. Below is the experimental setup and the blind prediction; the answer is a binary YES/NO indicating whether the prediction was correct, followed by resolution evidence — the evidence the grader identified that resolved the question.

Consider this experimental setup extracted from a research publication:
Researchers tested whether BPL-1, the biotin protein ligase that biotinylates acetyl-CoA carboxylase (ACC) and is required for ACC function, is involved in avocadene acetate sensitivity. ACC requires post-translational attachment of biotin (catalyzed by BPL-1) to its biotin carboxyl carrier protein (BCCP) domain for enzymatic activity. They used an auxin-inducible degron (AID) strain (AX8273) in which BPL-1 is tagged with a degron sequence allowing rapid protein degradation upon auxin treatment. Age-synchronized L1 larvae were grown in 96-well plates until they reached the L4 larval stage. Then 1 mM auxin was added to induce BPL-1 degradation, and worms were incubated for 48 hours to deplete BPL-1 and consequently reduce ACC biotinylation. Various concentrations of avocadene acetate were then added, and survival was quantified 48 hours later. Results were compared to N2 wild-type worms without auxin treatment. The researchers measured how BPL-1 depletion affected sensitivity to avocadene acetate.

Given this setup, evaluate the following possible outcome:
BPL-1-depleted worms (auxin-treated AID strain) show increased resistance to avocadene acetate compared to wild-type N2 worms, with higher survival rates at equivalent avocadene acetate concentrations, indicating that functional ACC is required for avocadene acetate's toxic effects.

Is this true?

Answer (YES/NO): NO